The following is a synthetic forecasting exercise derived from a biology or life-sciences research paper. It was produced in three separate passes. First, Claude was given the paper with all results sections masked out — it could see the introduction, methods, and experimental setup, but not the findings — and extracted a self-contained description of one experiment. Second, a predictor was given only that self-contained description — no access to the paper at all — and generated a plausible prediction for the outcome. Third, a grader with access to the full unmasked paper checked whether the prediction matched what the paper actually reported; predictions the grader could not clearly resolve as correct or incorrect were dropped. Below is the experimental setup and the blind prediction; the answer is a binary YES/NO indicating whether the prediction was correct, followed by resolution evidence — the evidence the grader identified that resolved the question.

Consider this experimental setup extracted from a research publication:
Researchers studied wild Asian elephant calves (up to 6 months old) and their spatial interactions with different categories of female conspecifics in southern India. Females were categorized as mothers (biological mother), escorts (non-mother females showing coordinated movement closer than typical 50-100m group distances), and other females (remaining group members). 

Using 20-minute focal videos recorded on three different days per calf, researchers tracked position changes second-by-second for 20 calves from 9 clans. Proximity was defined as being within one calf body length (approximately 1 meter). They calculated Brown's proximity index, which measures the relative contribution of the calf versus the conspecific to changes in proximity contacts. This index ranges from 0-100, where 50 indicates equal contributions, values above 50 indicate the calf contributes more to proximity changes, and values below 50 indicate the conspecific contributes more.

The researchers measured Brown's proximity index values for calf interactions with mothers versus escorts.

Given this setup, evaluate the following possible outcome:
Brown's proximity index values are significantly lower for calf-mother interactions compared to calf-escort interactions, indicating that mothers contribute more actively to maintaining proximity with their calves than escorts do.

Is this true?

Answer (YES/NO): NO